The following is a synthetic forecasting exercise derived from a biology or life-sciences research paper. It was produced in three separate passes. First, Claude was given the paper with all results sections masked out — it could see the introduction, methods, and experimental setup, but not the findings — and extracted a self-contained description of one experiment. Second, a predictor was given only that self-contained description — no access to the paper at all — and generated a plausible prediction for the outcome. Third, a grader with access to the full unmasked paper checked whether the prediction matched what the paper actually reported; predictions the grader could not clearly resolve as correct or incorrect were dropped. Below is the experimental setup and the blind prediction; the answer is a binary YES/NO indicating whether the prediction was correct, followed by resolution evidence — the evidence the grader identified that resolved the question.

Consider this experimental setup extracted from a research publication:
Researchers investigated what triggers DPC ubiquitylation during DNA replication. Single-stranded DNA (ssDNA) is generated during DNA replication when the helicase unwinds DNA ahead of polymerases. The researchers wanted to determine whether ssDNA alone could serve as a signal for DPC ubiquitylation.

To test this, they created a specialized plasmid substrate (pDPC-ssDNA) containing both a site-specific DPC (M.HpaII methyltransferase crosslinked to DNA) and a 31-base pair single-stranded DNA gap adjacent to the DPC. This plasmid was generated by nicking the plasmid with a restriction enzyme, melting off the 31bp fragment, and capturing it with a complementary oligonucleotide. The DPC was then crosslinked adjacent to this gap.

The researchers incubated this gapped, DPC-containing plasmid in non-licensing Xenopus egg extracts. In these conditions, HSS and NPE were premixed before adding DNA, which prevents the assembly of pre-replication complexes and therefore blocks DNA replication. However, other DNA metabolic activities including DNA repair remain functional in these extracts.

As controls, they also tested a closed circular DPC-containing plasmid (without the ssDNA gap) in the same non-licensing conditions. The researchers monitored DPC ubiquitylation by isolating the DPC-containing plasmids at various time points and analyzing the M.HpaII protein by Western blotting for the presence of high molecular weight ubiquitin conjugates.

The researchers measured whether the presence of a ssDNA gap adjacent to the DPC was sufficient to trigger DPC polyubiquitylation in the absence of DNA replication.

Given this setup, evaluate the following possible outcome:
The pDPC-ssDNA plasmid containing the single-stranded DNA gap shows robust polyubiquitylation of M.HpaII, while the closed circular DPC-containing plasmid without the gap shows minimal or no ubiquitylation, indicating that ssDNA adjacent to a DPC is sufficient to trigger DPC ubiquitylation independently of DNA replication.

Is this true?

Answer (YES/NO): YES